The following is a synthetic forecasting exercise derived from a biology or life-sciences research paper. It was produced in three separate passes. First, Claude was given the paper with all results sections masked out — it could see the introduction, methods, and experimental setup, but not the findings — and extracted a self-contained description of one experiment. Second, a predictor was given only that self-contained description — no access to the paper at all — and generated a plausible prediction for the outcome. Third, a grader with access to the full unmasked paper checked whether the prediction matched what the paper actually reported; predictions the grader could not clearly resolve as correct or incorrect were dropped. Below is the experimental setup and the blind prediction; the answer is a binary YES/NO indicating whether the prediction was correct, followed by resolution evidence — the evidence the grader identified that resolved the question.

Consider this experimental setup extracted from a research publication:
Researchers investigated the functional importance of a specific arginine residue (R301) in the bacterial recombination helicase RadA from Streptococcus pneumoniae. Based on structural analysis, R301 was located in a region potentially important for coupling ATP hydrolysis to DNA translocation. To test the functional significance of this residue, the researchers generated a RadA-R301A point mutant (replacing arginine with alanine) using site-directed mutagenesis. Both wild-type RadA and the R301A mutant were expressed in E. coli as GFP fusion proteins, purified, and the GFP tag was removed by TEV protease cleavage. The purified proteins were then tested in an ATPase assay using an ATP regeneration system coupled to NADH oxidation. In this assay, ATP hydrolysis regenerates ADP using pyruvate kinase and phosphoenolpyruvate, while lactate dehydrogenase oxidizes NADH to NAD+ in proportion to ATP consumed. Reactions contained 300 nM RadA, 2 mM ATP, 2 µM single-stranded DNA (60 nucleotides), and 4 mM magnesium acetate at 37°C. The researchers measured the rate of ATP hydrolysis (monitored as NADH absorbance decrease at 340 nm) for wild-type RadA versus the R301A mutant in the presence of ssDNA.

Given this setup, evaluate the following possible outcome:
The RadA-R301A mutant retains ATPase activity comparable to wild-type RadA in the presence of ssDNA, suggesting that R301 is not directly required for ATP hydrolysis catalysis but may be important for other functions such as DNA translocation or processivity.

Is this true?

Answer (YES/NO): NO